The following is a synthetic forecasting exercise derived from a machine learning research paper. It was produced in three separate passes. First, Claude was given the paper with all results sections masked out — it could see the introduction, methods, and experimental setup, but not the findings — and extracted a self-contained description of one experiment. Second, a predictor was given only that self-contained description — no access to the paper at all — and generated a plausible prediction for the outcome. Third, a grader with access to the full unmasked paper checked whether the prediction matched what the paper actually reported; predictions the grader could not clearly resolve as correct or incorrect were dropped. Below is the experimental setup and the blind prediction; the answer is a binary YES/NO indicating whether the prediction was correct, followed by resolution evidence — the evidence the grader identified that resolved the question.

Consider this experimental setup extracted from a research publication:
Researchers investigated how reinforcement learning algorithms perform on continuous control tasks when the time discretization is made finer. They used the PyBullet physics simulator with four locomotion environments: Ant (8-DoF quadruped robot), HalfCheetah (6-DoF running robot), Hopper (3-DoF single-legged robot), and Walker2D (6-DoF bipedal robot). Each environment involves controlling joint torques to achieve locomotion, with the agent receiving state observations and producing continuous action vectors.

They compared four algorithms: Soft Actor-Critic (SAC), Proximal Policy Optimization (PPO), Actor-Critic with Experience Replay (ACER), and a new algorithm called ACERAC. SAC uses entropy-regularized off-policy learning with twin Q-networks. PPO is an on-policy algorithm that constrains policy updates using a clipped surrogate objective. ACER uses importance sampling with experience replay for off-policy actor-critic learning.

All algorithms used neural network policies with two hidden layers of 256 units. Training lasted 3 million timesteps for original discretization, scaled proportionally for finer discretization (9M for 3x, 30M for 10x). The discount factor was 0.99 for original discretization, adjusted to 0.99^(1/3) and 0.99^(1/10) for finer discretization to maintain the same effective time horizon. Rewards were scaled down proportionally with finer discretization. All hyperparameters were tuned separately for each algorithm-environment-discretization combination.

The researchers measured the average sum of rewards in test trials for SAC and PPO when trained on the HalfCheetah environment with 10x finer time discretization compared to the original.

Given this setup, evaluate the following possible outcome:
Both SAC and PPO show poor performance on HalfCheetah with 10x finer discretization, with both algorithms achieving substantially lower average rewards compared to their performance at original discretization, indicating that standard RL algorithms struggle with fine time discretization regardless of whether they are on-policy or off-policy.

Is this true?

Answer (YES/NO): YES